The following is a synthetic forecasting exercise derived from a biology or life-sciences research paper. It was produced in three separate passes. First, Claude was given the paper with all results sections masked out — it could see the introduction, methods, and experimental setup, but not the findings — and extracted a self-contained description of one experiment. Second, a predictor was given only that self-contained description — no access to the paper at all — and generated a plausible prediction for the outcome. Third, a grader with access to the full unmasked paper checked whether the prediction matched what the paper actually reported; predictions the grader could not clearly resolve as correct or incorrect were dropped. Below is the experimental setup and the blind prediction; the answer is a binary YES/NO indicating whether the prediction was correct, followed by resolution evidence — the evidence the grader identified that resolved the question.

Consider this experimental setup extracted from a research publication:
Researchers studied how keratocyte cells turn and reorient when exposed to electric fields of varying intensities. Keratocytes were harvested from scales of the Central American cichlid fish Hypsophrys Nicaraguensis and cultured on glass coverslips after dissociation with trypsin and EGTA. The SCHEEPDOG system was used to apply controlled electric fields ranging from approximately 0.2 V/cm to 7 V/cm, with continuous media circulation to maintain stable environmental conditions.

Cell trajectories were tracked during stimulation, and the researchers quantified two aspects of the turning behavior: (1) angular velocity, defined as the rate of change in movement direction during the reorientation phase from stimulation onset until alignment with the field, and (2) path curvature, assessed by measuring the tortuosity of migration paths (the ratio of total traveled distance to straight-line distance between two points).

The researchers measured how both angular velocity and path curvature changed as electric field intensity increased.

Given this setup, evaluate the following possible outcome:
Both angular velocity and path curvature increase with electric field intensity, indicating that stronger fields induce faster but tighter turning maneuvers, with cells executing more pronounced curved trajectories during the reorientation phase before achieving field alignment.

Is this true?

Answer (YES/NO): NO